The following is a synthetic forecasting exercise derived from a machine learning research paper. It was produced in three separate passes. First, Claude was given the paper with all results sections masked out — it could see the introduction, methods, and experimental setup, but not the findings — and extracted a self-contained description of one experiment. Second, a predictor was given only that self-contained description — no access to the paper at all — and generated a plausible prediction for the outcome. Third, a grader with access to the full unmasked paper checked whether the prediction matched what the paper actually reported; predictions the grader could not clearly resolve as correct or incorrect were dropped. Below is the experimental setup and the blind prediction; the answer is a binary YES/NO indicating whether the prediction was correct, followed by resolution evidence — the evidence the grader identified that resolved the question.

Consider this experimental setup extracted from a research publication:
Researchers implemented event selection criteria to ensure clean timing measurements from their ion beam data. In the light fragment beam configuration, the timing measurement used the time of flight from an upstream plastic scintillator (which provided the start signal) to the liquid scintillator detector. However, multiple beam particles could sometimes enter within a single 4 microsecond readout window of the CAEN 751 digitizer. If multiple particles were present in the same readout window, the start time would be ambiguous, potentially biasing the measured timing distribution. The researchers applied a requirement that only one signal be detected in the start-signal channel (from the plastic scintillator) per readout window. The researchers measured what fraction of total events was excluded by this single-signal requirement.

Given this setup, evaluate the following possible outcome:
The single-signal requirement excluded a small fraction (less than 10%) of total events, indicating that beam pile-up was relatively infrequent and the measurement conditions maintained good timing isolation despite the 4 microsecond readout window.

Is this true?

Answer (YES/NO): NO